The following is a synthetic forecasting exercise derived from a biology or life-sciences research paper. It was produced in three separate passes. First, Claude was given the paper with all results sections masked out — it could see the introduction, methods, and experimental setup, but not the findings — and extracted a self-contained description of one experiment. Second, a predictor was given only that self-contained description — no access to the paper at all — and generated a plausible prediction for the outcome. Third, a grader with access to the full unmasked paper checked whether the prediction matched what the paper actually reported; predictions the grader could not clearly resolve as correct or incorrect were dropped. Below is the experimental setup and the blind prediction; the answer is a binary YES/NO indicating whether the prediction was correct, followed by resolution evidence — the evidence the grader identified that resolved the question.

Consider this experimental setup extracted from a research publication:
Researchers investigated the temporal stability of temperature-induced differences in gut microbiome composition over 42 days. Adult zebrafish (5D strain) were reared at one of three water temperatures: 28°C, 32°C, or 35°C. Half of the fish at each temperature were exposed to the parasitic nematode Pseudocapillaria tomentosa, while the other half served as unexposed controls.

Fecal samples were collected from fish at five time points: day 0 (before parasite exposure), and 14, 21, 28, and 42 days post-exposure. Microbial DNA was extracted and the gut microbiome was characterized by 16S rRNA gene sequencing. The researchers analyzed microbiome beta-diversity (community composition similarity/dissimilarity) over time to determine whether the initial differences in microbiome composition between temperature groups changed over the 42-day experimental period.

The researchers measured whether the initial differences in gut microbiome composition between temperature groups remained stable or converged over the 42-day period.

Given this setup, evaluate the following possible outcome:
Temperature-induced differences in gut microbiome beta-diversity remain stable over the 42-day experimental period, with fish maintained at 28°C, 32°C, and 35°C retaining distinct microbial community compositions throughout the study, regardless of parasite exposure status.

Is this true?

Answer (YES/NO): YES